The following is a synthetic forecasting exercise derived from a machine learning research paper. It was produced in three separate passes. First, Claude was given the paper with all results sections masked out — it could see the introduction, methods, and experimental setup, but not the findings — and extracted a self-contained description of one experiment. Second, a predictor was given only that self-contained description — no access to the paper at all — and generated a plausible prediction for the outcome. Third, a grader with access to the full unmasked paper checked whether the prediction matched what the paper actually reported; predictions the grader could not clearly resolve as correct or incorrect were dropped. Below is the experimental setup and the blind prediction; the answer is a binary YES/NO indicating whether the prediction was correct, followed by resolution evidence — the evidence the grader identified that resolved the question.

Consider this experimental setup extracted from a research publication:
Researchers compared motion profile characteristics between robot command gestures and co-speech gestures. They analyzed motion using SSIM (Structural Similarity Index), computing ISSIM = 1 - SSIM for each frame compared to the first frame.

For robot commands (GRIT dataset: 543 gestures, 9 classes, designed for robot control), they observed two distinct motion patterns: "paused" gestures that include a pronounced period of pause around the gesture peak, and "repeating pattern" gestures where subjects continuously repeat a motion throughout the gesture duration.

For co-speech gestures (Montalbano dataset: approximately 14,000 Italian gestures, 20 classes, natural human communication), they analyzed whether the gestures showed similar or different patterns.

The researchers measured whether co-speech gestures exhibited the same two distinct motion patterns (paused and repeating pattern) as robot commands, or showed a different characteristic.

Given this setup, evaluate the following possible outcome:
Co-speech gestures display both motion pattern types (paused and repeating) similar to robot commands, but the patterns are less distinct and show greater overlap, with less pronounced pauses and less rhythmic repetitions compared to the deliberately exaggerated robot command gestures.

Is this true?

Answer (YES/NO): NO